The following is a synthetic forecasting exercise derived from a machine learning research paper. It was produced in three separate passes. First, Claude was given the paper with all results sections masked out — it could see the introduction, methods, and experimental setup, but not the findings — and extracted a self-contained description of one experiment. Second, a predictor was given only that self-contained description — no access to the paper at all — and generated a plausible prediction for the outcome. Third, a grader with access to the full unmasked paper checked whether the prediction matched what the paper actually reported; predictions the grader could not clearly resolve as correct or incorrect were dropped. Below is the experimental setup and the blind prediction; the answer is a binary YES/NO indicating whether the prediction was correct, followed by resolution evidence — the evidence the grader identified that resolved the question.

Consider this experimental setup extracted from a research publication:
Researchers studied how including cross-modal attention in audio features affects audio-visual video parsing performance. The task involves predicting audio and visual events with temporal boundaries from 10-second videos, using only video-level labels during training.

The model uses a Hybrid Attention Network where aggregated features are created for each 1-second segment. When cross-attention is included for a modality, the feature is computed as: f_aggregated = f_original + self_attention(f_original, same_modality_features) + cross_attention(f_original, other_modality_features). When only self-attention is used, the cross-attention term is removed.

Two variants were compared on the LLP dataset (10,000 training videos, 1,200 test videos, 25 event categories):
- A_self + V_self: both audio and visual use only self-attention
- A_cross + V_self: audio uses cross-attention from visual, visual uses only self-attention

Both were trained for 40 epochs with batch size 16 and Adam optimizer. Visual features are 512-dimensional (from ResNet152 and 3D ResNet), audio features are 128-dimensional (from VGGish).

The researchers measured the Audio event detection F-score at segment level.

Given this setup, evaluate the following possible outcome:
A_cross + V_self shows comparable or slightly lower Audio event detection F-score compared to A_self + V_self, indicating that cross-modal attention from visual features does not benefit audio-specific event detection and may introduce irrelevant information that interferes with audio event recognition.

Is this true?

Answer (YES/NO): NO